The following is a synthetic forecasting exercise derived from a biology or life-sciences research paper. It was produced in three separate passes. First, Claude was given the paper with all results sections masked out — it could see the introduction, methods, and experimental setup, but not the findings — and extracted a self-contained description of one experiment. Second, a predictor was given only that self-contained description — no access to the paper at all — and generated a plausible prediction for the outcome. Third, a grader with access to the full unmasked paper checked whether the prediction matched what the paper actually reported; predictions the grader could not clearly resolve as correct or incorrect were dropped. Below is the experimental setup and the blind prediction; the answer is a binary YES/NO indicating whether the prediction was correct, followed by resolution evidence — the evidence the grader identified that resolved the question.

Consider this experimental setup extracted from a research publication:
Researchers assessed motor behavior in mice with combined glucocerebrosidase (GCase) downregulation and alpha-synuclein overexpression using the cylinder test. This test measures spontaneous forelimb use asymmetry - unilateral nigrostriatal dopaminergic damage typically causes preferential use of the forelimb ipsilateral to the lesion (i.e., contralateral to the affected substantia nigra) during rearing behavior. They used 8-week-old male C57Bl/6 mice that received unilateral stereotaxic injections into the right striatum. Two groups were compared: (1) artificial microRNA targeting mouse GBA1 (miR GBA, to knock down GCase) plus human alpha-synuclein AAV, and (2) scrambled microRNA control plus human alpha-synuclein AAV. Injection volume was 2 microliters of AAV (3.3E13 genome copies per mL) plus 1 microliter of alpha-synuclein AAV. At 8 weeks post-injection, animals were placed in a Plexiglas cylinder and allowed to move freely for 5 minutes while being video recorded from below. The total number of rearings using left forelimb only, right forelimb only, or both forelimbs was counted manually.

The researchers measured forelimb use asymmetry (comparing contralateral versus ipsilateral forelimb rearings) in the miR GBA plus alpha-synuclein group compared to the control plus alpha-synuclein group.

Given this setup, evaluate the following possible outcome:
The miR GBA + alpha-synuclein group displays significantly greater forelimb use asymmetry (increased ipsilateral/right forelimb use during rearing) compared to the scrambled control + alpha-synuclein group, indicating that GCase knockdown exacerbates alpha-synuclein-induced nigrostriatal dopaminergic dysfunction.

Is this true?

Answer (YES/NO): NO